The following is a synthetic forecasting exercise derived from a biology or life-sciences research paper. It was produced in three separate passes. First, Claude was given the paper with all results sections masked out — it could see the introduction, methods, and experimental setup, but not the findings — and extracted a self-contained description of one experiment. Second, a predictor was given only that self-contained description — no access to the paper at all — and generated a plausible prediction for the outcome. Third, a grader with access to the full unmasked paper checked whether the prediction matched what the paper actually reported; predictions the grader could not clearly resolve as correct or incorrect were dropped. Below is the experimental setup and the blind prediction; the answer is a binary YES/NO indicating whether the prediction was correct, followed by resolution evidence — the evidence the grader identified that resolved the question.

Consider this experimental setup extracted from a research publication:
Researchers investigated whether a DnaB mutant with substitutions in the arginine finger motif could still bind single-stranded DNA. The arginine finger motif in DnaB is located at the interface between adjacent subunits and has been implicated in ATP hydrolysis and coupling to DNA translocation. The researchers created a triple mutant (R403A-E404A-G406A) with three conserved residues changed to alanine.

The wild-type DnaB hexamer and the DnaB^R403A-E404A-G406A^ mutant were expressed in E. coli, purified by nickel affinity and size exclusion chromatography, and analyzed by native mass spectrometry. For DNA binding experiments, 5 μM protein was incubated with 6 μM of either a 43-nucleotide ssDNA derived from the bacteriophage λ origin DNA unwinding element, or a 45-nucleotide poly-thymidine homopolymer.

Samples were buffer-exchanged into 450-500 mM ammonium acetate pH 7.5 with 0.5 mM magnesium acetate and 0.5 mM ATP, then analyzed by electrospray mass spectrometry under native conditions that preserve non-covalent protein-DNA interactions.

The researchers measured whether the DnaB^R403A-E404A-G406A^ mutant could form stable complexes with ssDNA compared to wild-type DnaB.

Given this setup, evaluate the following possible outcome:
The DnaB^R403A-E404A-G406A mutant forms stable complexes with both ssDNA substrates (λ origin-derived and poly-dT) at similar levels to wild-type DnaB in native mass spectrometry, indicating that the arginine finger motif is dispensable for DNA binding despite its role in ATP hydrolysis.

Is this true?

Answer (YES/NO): NO